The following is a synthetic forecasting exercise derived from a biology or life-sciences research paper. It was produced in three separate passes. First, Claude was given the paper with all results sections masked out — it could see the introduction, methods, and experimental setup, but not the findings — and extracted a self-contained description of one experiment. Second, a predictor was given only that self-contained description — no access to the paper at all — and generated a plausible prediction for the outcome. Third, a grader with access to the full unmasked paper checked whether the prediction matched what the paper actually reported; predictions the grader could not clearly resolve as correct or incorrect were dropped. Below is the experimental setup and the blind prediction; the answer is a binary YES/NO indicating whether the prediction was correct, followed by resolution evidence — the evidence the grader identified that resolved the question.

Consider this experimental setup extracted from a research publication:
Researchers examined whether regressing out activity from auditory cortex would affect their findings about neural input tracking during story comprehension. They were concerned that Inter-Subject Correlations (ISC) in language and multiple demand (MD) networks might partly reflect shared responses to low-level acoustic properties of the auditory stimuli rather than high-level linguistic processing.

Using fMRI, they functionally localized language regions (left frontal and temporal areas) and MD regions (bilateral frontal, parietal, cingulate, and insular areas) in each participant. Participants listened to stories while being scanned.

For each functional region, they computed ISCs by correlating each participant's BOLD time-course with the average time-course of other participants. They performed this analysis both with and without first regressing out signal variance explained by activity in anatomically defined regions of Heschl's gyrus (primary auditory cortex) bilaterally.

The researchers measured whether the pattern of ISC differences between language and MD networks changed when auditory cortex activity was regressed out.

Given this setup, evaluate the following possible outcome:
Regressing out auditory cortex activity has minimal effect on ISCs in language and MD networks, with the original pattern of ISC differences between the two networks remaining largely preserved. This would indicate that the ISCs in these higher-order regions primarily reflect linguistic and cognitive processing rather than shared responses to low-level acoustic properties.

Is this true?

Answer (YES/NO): YES